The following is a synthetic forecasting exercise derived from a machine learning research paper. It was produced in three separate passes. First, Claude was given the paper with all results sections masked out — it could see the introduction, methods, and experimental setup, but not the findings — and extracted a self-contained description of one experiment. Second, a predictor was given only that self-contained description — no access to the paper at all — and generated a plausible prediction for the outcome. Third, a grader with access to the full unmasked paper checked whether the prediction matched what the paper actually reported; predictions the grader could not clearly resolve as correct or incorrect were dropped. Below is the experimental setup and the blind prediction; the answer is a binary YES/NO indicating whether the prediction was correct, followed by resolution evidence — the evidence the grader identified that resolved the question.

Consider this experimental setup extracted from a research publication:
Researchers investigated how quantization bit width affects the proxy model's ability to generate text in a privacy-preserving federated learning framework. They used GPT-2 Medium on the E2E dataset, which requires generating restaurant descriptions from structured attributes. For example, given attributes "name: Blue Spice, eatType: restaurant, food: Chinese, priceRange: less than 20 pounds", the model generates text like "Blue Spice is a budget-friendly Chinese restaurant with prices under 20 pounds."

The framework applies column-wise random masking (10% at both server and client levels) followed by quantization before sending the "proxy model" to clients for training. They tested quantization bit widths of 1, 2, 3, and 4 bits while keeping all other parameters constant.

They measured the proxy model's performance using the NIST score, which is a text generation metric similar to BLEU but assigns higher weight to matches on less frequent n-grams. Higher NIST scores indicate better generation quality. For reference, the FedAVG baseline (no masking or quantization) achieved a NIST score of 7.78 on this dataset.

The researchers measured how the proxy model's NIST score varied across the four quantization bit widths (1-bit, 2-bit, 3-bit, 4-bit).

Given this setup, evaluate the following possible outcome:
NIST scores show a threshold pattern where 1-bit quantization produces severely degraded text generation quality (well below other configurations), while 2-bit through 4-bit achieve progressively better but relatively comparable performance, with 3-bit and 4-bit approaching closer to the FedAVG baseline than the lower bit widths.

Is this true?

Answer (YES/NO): NO